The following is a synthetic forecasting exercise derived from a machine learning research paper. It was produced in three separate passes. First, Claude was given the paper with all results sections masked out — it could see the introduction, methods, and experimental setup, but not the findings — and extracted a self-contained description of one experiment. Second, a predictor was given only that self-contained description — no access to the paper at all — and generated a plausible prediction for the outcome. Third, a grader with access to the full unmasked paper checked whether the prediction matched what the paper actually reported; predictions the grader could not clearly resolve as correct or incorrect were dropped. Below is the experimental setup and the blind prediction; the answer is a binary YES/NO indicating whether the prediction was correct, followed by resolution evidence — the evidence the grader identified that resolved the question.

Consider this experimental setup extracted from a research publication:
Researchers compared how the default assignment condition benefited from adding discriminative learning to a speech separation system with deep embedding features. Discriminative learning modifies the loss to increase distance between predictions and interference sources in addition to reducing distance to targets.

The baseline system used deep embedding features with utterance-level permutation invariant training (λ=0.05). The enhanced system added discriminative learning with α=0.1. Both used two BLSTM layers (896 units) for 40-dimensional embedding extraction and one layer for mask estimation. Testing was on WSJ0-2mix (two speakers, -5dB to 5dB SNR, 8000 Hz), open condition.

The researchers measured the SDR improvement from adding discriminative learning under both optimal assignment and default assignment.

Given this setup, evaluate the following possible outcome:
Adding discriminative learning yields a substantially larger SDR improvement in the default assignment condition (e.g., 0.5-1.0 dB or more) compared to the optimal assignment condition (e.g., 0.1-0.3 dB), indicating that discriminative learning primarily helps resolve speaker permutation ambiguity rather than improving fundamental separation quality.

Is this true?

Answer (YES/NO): NO